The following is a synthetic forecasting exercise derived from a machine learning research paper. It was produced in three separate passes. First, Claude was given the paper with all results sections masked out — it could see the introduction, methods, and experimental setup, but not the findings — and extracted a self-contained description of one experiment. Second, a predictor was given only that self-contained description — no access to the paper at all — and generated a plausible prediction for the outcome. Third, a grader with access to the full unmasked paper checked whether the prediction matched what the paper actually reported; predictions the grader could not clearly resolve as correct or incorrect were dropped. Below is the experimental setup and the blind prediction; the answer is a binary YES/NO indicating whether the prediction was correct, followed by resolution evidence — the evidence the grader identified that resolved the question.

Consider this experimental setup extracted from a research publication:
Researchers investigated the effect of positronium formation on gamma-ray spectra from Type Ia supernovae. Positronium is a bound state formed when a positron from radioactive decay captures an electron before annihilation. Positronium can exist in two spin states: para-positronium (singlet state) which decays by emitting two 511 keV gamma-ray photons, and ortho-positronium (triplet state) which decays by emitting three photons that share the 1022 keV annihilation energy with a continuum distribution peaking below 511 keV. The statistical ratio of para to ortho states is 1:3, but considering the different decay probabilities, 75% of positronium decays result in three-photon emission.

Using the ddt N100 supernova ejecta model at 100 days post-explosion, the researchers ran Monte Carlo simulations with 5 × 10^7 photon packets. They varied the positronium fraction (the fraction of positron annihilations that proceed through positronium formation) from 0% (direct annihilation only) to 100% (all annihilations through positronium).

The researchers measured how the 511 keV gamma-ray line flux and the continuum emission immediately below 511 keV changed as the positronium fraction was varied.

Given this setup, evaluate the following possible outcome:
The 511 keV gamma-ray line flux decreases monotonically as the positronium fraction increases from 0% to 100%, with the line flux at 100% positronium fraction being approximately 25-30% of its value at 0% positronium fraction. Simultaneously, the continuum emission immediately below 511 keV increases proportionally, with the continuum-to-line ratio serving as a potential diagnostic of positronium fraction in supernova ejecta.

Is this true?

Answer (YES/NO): YES